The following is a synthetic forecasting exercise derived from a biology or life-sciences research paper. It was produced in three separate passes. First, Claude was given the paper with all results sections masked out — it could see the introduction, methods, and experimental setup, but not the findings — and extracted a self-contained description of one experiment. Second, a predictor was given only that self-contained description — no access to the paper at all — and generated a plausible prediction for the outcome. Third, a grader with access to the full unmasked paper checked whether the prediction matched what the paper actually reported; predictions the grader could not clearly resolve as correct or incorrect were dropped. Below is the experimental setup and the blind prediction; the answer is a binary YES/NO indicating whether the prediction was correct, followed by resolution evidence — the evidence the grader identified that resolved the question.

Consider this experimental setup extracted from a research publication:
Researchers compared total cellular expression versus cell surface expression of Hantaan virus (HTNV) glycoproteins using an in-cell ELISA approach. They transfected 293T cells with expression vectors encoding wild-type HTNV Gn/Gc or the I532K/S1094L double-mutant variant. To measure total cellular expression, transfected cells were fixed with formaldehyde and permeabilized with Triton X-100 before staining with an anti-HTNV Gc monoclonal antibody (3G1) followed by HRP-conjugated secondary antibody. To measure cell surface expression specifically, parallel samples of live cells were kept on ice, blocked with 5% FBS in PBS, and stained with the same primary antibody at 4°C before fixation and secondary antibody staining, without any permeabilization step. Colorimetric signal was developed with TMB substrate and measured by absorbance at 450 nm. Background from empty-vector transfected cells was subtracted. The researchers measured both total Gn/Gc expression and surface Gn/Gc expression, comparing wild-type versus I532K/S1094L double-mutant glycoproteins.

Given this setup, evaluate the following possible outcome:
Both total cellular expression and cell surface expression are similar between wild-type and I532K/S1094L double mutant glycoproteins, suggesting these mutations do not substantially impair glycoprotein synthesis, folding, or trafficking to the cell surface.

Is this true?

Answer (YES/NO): NO